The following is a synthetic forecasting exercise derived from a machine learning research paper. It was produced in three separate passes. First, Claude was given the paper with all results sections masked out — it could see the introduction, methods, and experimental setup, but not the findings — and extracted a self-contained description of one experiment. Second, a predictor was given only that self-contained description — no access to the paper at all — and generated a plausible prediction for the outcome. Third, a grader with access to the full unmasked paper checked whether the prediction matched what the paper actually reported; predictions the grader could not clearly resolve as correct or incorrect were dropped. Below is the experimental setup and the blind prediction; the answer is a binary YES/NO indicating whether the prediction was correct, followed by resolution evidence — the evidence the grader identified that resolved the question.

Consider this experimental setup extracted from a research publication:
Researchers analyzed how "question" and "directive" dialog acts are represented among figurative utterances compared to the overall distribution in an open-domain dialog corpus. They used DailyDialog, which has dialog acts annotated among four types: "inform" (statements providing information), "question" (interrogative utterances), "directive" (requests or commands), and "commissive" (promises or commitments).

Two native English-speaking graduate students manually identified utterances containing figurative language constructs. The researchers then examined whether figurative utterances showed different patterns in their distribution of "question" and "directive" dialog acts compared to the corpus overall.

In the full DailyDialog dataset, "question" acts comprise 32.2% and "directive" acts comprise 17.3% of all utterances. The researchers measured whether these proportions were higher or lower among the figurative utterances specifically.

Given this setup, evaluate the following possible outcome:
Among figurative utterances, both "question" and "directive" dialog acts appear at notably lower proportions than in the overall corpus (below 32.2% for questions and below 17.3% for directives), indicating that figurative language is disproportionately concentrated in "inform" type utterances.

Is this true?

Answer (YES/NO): YES